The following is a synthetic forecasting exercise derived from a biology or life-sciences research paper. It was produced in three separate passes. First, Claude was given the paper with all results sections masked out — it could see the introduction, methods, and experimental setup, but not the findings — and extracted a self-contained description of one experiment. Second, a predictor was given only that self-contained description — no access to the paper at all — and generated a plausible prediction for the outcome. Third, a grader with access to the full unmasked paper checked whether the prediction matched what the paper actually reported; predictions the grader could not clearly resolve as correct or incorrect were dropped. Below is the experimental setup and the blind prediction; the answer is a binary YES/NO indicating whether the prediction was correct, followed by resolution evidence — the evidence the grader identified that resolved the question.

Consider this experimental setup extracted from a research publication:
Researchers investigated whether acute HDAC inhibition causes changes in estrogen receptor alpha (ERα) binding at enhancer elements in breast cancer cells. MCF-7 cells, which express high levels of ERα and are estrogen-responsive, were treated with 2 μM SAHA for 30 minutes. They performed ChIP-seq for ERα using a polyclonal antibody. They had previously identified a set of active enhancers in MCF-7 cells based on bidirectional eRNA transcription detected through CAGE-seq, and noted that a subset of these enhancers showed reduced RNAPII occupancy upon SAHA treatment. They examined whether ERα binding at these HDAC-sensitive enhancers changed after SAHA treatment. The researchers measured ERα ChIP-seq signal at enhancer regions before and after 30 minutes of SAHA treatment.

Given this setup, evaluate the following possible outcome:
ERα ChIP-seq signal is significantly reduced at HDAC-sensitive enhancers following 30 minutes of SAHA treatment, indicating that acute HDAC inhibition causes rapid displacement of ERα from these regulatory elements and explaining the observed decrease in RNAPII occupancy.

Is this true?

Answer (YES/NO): NO